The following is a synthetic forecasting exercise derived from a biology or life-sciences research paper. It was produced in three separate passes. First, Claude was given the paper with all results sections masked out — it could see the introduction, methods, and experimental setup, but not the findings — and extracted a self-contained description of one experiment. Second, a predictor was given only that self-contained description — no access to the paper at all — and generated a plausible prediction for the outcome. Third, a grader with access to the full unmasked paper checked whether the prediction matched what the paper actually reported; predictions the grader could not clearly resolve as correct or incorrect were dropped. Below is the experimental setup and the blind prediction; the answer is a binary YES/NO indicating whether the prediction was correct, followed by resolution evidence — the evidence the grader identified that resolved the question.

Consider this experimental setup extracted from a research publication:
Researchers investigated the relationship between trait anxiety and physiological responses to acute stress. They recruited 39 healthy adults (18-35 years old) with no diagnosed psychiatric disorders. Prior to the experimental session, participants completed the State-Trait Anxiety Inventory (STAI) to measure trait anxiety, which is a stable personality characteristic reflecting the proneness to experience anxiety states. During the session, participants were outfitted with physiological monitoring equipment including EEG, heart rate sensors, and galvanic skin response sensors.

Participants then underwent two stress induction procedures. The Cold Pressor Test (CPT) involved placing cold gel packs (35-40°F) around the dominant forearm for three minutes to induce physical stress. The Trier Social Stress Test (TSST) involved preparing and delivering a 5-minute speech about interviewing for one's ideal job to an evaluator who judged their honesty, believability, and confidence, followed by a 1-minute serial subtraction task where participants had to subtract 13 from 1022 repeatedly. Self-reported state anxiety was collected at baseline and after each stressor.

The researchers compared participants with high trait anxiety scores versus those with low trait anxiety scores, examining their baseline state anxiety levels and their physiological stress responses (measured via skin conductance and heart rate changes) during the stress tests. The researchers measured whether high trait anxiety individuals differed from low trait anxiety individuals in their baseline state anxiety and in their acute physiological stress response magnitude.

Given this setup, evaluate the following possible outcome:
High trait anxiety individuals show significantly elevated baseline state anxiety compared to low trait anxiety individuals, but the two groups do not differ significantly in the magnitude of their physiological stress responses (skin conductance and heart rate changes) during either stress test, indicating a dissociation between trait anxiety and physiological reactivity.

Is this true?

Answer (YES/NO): NO